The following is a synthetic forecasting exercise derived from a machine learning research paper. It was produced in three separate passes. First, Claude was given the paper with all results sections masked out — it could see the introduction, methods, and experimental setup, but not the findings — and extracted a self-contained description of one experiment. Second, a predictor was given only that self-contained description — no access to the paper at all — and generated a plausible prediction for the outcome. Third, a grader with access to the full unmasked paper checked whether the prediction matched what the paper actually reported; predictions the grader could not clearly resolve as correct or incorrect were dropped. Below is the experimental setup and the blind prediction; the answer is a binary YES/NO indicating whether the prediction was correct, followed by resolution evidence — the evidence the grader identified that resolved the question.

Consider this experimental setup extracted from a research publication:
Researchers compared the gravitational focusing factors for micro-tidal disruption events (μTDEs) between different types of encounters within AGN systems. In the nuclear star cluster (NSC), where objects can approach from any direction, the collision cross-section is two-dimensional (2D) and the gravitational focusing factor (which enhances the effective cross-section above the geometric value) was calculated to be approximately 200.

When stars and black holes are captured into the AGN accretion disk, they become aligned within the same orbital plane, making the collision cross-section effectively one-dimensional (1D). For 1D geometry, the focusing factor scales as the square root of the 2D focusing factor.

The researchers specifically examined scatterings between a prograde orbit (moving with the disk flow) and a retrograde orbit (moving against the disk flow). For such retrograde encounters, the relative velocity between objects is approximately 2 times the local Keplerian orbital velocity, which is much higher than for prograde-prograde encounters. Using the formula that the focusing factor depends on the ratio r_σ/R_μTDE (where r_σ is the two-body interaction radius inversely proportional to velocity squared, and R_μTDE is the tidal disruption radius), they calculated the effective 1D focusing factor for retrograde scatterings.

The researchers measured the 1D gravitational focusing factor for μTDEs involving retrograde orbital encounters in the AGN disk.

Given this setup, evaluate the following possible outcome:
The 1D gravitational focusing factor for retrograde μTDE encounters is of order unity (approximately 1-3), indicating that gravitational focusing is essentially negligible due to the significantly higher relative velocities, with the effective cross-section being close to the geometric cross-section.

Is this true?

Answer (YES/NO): NO